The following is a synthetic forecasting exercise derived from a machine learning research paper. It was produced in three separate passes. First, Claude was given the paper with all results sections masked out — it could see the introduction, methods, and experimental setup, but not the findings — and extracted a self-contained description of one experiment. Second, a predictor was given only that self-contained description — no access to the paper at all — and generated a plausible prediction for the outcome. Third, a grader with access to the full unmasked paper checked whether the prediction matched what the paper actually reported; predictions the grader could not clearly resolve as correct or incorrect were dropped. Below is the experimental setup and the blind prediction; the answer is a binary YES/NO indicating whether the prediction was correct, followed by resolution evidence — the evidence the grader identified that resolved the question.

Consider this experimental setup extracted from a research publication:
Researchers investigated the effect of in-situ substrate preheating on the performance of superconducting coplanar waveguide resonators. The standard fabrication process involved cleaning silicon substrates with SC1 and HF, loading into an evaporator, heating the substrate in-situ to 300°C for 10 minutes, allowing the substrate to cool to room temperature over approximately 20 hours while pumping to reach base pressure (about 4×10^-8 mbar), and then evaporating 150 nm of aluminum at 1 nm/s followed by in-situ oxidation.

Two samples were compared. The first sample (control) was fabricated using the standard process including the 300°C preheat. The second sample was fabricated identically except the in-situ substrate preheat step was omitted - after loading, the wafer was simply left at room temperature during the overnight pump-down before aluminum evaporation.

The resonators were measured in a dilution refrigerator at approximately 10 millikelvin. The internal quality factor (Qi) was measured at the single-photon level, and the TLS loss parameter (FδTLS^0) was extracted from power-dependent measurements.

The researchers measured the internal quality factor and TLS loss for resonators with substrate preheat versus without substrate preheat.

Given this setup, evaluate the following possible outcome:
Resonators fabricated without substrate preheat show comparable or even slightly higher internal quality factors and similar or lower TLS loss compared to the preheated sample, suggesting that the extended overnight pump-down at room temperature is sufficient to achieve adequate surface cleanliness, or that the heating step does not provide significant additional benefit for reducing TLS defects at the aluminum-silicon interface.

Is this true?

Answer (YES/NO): NO